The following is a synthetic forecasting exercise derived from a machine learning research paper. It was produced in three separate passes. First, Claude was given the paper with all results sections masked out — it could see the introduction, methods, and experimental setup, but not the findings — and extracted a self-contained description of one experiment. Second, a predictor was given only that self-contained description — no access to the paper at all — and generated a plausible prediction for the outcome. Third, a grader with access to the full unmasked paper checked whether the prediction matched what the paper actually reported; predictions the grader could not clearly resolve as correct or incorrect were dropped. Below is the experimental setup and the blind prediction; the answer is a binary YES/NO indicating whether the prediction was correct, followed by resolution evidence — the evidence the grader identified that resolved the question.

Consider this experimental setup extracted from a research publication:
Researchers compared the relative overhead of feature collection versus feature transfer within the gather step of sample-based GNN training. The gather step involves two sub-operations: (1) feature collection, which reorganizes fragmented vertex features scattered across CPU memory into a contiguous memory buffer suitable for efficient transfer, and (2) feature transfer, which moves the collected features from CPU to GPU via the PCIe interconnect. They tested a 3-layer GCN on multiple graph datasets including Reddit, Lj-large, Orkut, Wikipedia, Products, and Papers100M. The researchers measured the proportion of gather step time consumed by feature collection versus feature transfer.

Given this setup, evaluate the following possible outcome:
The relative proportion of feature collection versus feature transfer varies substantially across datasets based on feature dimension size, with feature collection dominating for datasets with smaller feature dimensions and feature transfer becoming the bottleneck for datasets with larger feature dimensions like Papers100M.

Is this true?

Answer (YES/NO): NO